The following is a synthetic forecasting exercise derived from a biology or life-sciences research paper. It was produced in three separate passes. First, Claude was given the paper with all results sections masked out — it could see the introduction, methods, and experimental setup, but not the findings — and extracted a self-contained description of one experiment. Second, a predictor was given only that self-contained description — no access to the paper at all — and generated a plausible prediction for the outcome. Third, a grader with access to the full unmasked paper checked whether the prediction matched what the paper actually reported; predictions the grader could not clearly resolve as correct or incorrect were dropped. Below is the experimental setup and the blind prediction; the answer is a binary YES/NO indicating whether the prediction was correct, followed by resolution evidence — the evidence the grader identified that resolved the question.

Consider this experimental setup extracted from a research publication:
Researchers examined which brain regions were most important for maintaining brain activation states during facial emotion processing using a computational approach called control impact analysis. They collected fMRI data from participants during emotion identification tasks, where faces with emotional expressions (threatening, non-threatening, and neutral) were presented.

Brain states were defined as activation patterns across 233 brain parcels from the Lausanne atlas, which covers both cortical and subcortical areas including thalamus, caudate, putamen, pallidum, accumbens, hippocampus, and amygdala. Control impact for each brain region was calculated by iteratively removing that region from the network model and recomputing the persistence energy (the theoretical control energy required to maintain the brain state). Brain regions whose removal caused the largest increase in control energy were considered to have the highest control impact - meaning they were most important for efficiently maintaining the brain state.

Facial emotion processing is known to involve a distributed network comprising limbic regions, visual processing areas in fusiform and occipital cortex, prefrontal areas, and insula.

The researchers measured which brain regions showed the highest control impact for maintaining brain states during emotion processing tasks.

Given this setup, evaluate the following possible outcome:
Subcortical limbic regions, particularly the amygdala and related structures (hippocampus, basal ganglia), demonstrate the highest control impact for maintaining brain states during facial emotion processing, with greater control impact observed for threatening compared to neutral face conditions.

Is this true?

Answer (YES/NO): NO